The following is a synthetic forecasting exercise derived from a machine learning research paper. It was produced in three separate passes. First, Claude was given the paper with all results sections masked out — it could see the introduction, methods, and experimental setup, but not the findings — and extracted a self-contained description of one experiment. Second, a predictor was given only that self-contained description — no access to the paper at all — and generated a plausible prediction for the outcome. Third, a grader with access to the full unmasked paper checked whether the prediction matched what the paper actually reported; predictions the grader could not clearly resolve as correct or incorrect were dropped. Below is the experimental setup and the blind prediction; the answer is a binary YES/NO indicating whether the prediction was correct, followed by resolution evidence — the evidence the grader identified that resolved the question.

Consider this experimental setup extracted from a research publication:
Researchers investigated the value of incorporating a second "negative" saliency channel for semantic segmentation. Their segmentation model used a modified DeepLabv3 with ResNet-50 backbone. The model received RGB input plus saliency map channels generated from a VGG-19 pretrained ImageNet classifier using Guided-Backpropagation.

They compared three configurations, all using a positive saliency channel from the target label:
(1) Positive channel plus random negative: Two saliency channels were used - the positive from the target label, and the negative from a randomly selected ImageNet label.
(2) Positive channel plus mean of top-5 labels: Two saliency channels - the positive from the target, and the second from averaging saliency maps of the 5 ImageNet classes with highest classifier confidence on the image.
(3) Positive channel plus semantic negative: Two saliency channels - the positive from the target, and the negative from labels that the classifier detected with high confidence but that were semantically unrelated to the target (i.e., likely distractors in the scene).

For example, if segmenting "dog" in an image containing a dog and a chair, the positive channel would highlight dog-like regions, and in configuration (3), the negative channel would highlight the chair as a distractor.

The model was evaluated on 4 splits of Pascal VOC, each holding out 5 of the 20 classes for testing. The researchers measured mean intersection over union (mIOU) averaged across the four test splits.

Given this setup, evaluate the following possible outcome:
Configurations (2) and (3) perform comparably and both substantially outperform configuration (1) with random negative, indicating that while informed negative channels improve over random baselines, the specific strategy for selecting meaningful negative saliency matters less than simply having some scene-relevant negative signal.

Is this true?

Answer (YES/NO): NO